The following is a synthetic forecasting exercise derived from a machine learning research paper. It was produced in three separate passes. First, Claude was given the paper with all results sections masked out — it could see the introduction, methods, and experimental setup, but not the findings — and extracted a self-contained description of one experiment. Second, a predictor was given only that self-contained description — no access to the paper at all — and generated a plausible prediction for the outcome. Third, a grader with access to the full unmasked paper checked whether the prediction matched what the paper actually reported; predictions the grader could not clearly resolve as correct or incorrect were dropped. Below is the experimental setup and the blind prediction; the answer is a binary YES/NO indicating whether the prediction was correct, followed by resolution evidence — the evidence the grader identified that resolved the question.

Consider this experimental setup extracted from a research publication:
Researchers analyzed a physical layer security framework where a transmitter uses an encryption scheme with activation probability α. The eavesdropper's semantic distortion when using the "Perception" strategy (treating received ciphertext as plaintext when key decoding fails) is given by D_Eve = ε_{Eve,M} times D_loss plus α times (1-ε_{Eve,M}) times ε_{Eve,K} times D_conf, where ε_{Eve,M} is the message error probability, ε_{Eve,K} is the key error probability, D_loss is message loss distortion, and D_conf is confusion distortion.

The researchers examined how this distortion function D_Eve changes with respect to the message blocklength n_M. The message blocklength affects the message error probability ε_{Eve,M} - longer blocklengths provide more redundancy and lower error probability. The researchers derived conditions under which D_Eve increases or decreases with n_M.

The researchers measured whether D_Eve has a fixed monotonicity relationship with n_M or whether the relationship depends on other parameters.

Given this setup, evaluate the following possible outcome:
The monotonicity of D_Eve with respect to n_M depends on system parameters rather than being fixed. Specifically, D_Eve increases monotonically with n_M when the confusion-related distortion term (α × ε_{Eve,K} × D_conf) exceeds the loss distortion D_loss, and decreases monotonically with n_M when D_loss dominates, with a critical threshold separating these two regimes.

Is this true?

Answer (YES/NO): YES